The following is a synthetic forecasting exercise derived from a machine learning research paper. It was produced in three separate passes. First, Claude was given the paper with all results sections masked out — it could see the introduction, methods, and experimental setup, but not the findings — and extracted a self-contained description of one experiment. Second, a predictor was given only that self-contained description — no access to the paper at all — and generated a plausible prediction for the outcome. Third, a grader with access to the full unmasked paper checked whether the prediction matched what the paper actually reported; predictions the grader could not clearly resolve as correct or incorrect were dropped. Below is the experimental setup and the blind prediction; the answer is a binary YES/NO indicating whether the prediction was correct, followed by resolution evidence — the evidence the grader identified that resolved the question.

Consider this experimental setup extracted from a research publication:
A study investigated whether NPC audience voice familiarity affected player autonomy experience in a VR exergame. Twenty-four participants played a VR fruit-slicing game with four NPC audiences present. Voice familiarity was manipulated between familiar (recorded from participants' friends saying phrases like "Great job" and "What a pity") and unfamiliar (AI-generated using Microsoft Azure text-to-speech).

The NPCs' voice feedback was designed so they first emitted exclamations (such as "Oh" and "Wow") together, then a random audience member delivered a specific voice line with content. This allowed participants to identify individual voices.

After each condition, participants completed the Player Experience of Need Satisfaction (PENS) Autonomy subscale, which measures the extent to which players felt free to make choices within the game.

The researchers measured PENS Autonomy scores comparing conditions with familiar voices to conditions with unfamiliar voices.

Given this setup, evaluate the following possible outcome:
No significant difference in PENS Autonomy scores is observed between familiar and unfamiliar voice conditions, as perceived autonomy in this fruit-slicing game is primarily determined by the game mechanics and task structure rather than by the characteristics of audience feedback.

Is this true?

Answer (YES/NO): NO